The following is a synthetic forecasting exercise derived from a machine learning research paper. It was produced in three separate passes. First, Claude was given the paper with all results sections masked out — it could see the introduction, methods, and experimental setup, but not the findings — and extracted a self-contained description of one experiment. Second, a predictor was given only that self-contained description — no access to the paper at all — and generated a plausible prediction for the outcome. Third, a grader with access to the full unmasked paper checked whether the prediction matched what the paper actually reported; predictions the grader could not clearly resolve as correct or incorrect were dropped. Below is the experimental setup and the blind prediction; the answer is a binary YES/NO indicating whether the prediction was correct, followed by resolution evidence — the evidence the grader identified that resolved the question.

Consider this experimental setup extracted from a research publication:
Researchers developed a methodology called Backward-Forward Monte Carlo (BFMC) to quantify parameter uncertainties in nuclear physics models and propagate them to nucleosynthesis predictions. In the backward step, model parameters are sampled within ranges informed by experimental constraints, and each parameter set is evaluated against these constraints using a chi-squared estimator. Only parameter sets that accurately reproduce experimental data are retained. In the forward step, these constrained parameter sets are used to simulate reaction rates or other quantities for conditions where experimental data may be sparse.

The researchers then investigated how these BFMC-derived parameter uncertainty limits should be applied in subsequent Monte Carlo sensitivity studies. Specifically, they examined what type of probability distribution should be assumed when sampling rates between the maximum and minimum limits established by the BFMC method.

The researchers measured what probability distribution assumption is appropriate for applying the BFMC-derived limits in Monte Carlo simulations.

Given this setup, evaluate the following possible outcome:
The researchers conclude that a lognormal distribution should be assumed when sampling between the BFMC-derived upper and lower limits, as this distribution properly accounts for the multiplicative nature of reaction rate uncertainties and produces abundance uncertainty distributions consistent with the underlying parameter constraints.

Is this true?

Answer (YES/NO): NO